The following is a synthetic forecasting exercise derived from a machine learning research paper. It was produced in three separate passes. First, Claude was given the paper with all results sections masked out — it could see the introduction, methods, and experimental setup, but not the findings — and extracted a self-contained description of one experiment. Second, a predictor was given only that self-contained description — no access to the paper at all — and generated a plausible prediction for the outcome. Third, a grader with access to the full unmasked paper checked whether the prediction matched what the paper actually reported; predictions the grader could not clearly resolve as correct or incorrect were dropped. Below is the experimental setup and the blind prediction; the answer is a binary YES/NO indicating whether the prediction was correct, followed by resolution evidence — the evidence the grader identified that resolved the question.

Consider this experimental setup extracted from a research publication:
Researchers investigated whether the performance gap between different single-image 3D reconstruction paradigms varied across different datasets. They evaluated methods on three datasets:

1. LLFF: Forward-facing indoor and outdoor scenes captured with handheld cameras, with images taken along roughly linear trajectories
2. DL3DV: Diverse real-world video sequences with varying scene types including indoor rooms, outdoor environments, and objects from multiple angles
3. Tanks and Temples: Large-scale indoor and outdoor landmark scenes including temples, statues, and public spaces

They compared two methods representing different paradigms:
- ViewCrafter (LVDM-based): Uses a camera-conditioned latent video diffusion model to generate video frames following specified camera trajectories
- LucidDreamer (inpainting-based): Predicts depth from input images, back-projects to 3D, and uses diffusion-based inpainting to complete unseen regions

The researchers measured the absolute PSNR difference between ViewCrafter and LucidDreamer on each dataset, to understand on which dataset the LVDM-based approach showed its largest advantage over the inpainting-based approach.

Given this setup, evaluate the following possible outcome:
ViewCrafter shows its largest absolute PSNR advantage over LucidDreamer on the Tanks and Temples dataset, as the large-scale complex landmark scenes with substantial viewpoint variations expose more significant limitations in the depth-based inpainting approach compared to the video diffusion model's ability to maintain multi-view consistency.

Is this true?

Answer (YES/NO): NO